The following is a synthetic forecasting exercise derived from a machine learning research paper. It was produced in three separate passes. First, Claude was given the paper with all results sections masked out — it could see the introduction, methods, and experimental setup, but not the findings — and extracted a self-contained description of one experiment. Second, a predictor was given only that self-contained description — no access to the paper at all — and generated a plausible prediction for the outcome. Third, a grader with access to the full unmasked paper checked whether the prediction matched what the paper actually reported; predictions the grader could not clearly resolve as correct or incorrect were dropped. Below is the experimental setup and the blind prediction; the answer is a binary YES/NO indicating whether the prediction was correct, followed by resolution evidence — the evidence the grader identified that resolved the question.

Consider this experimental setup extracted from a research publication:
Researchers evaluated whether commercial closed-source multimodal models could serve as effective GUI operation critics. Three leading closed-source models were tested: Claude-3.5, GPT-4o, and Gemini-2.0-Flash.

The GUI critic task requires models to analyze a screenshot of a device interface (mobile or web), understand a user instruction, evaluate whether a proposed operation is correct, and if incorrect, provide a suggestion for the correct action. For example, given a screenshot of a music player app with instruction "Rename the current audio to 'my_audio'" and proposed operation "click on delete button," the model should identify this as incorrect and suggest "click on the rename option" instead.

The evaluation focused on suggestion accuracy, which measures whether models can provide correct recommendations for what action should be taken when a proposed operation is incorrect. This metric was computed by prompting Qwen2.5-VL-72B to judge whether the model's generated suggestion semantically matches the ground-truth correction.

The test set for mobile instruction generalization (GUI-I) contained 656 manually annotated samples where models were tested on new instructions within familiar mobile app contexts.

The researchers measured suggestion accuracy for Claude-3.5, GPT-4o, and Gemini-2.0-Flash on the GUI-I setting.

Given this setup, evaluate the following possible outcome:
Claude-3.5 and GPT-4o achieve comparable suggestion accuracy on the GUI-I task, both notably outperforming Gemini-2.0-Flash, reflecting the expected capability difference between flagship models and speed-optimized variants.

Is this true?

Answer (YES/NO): NO